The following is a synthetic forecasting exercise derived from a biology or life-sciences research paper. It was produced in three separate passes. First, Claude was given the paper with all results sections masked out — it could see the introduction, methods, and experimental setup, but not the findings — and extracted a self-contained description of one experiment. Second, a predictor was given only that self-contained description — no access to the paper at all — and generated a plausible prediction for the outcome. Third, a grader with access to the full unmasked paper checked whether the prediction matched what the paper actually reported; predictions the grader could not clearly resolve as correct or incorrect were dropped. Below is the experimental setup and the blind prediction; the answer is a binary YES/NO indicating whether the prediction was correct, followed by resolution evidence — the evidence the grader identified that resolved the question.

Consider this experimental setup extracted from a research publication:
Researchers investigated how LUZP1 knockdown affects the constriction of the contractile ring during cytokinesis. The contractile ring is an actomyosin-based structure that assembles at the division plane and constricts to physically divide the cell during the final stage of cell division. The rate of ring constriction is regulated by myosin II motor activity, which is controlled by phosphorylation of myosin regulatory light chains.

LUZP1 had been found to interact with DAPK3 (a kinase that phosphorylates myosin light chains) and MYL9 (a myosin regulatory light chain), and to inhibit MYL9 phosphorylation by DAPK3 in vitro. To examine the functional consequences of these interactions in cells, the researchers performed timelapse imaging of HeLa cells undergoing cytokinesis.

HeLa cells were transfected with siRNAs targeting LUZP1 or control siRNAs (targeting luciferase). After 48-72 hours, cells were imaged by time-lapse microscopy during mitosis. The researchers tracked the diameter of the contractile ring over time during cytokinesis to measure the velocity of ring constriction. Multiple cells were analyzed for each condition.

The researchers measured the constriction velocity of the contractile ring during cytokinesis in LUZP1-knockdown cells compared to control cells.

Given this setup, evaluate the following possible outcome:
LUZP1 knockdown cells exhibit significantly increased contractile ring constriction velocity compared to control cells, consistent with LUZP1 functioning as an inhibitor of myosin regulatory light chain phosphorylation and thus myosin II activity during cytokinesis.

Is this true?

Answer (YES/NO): YES